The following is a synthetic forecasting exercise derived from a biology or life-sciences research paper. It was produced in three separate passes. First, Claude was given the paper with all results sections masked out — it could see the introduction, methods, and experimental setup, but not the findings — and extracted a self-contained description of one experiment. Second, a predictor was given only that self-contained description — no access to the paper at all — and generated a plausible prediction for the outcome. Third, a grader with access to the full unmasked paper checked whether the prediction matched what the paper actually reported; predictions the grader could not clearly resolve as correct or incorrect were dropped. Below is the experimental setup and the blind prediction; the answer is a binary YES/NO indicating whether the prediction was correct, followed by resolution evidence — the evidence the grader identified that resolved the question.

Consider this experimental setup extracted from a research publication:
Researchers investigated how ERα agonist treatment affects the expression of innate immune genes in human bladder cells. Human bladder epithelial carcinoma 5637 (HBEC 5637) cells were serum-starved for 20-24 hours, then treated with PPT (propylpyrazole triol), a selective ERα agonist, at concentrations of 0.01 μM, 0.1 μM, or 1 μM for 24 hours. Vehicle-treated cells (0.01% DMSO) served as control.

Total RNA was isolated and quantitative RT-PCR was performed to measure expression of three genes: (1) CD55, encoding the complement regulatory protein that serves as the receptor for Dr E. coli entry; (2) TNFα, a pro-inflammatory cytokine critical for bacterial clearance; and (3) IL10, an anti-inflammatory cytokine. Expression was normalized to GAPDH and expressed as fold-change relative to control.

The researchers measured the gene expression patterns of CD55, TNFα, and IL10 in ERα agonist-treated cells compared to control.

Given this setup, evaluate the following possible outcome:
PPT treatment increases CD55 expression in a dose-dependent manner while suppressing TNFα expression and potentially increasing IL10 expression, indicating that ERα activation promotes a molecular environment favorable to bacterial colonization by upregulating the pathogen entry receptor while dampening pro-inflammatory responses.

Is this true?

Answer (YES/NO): NO